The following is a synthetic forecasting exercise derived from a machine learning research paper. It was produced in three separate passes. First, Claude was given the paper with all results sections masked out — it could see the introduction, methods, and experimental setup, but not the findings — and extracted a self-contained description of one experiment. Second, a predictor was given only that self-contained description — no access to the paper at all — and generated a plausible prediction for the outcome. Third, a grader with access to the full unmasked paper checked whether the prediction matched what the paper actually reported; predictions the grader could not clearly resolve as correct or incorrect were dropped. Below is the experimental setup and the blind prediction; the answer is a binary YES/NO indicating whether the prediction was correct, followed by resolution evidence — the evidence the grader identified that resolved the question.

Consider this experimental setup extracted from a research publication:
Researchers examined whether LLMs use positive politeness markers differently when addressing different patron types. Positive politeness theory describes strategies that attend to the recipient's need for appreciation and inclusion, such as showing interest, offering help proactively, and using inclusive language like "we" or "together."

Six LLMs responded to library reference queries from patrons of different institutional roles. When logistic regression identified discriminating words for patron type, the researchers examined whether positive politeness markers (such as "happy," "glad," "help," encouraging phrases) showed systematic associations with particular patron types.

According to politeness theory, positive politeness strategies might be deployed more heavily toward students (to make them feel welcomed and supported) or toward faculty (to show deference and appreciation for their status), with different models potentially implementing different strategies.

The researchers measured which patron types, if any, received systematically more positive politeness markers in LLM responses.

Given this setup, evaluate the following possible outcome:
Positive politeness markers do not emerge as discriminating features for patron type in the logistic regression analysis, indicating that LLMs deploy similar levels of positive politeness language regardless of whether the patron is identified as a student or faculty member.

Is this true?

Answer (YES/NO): NO